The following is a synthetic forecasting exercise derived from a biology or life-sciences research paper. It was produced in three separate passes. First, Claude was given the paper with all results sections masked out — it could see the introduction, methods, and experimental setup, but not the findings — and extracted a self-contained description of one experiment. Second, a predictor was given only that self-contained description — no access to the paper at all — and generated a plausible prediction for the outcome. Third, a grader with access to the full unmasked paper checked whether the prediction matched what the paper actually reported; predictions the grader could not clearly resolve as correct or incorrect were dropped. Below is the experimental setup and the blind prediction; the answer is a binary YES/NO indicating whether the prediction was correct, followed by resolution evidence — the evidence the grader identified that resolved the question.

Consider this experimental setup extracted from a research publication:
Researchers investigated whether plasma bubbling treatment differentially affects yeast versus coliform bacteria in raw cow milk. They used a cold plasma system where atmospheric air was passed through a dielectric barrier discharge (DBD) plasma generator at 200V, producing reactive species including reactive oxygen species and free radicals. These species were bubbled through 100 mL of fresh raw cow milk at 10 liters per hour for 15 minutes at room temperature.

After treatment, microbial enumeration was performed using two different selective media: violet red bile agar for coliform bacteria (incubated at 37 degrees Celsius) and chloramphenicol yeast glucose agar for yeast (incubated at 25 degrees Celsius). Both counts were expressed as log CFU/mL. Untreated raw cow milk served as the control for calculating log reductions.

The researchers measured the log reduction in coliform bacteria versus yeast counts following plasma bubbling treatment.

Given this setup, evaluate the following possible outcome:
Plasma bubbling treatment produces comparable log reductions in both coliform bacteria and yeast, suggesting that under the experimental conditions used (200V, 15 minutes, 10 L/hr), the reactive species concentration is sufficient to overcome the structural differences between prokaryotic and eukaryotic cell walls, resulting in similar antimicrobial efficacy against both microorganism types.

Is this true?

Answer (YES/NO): NO